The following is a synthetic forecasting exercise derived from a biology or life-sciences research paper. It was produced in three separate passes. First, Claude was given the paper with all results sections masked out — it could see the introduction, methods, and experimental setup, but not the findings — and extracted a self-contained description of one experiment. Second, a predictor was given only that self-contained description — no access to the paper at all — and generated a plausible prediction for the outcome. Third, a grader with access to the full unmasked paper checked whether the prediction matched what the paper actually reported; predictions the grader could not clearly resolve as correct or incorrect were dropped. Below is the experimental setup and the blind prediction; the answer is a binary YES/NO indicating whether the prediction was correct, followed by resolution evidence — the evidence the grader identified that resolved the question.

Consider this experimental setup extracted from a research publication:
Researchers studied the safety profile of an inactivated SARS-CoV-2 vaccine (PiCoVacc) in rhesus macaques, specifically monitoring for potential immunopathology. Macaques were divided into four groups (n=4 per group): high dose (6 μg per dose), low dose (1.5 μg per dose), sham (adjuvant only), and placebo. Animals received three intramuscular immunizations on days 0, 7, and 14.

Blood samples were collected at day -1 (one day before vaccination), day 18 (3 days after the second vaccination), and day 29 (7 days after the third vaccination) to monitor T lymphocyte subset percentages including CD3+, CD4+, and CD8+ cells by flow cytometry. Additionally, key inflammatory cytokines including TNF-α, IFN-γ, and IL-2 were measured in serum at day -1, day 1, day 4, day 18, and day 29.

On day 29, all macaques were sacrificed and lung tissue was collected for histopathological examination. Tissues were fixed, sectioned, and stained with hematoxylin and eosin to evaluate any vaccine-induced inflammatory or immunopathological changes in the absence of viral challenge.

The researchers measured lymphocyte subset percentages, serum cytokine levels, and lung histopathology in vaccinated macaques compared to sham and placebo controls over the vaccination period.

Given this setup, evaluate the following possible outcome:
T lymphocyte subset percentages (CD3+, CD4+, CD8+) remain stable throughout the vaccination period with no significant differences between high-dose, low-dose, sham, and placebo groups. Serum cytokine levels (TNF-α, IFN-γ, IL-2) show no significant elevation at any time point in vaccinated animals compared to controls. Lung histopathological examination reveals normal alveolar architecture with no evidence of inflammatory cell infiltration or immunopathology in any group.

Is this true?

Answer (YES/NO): YES